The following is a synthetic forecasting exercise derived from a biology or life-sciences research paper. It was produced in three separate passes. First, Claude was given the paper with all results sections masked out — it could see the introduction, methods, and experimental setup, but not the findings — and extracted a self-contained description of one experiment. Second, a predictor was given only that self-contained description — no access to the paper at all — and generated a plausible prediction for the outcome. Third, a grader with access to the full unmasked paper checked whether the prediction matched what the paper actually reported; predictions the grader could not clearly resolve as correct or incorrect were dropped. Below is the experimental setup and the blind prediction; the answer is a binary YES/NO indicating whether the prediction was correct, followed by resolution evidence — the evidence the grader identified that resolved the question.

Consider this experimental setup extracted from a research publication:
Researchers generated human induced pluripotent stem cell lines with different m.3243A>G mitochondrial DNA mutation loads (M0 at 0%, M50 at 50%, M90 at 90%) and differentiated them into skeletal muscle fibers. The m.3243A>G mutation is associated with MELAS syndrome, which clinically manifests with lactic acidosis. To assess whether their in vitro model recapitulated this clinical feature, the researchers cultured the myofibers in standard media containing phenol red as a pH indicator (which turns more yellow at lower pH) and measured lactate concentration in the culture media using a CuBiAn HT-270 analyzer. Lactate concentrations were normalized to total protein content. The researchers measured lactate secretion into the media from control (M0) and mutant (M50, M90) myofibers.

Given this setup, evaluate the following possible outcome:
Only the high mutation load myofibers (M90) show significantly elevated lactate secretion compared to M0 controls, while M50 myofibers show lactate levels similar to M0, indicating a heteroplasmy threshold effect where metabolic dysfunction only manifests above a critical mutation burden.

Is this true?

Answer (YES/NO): NO